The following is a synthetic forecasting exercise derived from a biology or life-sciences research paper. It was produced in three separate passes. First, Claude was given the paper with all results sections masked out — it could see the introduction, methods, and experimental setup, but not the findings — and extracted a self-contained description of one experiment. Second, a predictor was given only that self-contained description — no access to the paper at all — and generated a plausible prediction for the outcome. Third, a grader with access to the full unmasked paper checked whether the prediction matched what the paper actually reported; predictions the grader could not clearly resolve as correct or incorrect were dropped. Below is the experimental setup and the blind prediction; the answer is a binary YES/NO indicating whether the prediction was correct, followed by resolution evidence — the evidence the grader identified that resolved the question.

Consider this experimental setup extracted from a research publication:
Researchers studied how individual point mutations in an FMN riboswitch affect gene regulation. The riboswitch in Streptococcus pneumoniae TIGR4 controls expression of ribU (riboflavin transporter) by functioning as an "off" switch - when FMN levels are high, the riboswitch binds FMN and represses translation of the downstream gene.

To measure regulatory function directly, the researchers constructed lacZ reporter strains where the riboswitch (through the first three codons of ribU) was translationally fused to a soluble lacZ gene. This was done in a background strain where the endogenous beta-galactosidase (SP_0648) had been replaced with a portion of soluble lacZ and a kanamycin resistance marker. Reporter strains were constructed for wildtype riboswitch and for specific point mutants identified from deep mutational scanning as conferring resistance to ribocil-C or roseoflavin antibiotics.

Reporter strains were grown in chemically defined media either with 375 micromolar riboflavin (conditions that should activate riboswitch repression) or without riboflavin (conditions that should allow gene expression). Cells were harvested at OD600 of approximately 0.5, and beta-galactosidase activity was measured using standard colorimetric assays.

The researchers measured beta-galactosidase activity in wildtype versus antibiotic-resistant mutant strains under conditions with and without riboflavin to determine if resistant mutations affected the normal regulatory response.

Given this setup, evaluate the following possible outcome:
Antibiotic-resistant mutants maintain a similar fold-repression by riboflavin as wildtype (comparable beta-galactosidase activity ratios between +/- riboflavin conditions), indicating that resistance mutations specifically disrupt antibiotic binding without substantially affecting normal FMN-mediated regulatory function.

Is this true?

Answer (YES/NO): NO